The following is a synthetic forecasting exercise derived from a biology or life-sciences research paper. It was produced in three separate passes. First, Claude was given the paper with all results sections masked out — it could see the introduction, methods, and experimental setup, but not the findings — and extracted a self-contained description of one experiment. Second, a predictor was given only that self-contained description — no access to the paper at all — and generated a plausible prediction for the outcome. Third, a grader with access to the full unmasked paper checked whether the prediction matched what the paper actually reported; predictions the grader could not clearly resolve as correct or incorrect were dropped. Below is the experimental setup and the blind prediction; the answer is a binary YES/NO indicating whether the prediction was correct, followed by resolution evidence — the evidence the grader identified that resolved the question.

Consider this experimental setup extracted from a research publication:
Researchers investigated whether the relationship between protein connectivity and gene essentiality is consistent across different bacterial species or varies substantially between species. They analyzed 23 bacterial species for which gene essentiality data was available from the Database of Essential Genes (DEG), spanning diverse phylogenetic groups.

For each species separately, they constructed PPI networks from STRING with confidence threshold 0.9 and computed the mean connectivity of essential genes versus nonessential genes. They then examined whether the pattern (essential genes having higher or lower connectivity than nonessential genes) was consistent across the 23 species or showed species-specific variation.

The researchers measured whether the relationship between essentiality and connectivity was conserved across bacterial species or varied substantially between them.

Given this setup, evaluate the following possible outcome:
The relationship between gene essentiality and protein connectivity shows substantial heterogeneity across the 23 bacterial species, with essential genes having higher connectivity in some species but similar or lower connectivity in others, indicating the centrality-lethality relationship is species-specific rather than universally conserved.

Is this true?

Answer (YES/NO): NO